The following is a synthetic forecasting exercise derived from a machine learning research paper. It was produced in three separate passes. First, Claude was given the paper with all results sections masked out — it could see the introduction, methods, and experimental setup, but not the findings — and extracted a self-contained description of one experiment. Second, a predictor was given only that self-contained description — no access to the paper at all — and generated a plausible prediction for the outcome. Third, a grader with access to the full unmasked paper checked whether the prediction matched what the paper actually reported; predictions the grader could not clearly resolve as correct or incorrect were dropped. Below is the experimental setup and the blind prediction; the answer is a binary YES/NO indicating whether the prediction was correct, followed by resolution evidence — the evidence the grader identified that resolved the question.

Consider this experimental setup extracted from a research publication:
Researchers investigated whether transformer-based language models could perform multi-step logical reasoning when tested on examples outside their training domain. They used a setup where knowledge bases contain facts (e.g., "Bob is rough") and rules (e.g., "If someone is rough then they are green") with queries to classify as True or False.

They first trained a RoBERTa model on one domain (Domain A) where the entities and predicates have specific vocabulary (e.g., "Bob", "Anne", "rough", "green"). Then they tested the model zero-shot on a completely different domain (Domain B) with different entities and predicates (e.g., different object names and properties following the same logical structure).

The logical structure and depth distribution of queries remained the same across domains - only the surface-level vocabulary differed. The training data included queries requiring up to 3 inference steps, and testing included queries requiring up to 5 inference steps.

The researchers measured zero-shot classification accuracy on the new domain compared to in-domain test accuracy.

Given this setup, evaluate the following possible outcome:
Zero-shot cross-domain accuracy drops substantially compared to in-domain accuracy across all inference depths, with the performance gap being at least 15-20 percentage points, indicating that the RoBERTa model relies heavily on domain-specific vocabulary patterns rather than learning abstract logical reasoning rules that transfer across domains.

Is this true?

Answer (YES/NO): NO